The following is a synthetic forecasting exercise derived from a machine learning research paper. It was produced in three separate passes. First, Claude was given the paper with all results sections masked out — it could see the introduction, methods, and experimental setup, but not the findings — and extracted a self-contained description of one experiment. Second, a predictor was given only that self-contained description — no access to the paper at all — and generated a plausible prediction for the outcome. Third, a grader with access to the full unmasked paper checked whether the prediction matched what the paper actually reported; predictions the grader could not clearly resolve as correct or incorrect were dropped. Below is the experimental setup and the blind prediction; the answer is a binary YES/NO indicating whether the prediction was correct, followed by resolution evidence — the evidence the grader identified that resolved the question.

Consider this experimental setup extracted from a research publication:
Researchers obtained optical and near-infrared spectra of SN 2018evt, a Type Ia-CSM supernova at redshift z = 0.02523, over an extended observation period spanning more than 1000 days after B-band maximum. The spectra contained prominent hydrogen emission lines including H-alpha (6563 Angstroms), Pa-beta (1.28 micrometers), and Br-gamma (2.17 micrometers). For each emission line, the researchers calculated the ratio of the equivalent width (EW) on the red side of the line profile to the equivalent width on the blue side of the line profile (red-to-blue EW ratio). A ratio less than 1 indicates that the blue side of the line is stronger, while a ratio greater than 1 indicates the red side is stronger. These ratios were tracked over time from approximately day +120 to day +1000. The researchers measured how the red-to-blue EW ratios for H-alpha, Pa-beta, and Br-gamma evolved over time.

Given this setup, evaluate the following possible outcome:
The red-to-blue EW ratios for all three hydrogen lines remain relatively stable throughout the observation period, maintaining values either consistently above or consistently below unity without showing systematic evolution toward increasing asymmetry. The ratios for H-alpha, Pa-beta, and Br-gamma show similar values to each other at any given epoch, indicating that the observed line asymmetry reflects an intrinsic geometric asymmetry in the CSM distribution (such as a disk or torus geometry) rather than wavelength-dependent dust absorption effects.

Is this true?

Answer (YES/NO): NO